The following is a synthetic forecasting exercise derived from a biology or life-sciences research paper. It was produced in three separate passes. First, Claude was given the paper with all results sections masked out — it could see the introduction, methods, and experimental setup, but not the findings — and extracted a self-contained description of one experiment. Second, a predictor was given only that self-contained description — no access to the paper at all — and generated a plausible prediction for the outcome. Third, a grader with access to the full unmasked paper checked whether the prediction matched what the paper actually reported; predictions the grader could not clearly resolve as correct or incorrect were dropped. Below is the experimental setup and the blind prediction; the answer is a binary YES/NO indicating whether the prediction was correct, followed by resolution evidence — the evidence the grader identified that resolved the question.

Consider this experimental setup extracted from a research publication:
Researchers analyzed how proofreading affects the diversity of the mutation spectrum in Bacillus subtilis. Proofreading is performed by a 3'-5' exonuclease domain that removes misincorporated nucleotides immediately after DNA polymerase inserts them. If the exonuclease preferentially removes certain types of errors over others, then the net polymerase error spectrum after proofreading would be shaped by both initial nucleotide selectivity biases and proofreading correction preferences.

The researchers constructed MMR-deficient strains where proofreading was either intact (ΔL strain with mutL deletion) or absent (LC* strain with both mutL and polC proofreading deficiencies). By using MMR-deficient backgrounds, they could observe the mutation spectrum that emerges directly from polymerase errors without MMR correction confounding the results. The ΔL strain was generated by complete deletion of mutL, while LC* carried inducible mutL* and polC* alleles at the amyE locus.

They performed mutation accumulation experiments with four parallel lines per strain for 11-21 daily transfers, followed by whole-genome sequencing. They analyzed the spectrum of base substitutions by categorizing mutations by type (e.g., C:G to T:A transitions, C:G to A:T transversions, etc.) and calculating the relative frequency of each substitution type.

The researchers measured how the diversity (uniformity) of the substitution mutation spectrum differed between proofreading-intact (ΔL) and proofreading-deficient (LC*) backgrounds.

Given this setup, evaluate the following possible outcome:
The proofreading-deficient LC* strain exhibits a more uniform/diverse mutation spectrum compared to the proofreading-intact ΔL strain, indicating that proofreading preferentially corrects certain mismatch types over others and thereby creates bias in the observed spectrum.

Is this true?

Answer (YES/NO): YES